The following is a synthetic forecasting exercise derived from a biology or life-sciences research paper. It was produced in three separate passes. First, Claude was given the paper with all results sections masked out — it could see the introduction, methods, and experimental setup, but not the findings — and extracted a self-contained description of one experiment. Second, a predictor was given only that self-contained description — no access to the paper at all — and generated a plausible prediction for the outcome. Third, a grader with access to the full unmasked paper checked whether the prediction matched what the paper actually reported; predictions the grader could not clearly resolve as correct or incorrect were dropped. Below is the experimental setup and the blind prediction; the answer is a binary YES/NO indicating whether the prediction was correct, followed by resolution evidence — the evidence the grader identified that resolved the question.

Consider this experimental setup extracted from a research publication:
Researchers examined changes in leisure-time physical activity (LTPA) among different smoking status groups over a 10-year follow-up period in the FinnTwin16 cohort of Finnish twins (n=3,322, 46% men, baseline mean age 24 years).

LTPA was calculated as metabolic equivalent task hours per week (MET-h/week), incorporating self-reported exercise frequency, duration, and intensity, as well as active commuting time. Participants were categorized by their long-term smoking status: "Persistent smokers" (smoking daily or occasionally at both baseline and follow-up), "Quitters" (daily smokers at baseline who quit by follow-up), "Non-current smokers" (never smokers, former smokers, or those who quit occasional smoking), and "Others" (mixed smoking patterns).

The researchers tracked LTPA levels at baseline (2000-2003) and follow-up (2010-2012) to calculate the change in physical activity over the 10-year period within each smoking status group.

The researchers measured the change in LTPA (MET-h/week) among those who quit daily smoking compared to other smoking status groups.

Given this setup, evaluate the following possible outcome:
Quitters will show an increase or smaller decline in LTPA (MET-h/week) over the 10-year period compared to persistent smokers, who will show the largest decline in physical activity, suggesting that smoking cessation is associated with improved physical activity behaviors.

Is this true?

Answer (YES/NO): NO